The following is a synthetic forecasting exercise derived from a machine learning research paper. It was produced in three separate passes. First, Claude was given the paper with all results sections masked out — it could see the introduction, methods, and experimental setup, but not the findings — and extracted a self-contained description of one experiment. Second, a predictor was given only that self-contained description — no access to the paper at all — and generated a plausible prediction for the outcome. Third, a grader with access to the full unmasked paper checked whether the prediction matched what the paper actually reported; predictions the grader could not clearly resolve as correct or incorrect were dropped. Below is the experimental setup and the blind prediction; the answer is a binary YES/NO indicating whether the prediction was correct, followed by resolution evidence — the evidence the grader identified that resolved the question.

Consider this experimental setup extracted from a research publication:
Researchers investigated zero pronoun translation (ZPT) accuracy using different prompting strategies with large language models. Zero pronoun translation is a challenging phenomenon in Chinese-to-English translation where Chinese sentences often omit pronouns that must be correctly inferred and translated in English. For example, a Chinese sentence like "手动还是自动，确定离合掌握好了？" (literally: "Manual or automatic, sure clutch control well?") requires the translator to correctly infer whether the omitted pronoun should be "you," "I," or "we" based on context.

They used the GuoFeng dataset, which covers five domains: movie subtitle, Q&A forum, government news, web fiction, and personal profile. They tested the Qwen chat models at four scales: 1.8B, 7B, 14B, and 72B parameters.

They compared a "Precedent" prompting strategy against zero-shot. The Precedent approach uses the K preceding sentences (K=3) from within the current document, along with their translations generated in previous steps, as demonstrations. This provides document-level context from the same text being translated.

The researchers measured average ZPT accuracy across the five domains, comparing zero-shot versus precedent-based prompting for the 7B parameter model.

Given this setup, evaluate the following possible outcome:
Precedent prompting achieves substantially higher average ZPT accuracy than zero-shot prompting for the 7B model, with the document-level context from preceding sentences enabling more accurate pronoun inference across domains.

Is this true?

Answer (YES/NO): YES